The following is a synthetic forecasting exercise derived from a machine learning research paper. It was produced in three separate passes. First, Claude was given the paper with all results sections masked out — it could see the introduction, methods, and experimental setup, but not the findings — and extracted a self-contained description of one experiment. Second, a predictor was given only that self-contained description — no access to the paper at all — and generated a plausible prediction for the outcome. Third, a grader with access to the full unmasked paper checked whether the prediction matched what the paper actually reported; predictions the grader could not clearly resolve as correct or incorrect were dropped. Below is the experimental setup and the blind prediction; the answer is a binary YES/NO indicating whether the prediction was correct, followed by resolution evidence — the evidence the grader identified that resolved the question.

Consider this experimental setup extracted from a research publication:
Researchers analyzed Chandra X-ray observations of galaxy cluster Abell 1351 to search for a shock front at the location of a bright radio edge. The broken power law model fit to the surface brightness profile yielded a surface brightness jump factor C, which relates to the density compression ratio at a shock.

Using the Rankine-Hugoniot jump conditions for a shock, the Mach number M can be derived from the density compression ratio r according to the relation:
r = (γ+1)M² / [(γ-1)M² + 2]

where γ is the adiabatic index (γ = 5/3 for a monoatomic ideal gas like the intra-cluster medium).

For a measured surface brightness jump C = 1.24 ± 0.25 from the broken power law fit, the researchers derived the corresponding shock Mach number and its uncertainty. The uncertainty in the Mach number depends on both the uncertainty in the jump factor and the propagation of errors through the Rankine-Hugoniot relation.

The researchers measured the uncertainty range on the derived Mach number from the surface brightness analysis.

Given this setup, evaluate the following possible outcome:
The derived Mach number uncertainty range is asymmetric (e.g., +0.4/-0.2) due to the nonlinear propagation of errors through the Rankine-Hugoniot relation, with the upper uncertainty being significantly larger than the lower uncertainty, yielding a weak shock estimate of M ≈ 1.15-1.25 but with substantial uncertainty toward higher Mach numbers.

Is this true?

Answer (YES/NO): NO